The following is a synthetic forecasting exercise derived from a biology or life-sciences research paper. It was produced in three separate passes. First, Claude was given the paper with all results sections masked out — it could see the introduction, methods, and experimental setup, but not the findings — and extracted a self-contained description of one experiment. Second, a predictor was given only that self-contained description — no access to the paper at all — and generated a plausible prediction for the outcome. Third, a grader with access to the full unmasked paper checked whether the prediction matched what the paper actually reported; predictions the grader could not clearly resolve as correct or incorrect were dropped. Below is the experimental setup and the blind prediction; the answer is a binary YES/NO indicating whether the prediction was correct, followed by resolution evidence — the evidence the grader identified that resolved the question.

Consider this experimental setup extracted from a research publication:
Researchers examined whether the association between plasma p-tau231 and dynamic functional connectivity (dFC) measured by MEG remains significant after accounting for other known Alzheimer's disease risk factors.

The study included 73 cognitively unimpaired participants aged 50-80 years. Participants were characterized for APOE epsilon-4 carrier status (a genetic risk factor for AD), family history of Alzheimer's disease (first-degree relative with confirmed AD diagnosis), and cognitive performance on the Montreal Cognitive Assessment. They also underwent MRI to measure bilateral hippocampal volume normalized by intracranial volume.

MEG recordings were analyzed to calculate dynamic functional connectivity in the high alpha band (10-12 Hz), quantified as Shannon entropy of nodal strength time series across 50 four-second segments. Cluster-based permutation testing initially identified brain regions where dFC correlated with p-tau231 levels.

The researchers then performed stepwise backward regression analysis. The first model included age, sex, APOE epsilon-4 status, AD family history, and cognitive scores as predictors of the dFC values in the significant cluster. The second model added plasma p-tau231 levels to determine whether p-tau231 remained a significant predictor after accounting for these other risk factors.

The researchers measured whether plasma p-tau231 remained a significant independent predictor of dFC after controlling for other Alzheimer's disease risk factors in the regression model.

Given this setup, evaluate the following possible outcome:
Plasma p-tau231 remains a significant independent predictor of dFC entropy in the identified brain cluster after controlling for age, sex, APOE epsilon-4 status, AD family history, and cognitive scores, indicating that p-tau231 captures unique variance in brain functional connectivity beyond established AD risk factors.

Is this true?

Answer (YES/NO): YES